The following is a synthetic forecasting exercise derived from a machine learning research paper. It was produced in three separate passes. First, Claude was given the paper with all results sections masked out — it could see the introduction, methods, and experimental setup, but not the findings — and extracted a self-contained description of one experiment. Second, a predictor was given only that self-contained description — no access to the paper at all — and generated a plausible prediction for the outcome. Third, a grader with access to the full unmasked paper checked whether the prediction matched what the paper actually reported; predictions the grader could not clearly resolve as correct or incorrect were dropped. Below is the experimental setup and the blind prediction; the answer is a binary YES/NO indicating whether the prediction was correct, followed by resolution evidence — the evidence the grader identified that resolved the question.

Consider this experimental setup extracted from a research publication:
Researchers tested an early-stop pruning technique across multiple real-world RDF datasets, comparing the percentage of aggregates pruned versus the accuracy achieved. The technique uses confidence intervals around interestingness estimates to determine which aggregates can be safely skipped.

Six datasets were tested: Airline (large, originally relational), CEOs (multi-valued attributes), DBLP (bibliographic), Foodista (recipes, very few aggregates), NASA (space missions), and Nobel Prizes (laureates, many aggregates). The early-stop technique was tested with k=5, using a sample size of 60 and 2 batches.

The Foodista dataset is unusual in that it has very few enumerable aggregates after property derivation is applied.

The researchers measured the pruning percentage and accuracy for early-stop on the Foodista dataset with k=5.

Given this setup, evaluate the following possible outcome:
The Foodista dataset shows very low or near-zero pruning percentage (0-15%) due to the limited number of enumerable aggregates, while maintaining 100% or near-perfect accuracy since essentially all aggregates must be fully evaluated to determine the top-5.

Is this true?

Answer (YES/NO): YES